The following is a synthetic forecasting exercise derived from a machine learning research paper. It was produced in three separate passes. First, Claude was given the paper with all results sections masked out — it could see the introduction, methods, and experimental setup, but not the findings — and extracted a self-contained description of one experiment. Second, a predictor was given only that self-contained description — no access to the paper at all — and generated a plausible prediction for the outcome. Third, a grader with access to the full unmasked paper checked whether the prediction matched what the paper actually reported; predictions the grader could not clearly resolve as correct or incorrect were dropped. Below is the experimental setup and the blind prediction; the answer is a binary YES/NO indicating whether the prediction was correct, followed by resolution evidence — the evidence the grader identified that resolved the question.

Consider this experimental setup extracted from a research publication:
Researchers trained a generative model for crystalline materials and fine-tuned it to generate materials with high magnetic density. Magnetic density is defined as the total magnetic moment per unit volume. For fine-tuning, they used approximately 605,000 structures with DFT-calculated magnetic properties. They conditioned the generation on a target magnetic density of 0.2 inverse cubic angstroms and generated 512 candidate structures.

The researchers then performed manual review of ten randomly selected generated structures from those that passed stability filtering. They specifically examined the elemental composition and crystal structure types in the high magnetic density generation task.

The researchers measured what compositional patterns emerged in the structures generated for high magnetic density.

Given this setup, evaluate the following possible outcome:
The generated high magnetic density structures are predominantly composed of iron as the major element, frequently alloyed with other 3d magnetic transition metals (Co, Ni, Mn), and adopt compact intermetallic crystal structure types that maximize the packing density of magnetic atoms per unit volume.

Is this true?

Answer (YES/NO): YES